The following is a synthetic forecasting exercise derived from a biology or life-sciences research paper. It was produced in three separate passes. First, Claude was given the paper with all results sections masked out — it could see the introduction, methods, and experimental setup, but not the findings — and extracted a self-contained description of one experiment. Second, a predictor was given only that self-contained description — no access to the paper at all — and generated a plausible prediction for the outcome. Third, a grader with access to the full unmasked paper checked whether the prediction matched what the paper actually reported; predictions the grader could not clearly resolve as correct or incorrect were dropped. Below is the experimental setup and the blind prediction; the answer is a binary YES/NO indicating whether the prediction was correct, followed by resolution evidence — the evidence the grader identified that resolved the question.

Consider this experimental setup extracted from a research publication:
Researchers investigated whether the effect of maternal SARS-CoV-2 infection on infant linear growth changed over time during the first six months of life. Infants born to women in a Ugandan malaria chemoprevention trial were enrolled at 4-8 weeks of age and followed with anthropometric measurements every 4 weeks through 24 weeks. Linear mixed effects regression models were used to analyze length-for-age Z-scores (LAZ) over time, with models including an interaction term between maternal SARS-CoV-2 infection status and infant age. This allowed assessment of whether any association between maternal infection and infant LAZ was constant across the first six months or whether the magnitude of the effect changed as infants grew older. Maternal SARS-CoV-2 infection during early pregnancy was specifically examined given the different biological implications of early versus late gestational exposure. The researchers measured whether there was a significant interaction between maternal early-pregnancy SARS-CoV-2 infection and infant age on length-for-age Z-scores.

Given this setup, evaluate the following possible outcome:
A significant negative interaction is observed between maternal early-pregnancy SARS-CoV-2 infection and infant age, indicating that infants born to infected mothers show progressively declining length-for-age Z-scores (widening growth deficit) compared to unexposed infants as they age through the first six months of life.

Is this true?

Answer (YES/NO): NO